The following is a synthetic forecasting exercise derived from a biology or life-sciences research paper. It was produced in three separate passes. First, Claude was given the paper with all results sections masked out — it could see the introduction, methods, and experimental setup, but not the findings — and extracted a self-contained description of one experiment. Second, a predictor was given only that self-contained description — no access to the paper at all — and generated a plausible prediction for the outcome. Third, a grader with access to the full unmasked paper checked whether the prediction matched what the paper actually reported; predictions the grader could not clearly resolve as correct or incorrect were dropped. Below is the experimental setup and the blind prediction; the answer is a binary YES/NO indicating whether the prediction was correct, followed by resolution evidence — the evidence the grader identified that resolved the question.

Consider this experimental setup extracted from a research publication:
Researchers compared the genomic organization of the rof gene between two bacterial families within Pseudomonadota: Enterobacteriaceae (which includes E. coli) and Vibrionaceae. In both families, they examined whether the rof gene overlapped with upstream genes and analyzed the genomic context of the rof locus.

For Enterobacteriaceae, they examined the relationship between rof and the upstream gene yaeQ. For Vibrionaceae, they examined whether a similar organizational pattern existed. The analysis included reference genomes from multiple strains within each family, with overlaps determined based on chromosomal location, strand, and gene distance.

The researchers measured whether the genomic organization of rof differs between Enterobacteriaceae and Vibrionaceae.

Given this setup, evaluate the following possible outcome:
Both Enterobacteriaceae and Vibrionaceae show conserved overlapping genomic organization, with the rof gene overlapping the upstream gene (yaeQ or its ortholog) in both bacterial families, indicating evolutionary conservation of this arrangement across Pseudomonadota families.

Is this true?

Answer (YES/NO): NO